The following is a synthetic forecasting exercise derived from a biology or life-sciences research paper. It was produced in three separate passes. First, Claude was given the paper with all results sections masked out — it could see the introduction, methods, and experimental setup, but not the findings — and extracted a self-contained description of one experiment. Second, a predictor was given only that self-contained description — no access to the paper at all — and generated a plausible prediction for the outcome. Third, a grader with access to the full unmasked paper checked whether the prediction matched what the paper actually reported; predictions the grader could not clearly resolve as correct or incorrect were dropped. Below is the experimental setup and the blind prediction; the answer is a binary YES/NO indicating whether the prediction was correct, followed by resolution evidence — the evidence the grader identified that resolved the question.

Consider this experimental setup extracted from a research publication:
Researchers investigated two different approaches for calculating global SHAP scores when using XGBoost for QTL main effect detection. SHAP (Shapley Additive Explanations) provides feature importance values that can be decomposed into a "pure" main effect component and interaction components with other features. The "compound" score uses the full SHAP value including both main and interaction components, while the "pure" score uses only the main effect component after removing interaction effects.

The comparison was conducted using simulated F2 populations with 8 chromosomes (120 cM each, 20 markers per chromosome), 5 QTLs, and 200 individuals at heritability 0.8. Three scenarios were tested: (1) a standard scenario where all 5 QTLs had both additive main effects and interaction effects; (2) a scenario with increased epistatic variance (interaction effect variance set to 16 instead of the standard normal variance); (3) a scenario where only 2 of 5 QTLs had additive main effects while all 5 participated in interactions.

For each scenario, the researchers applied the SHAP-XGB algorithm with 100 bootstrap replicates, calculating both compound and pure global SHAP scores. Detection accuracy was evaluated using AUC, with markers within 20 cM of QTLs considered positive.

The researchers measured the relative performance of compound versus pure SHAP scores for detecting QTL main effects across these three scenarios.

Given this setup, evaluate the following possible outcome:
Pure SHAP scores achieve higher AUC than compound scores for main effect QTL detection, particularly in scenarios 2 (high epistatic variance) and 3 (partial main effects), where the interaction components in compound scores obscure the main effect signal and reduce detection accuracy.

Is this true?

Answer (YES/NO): NO